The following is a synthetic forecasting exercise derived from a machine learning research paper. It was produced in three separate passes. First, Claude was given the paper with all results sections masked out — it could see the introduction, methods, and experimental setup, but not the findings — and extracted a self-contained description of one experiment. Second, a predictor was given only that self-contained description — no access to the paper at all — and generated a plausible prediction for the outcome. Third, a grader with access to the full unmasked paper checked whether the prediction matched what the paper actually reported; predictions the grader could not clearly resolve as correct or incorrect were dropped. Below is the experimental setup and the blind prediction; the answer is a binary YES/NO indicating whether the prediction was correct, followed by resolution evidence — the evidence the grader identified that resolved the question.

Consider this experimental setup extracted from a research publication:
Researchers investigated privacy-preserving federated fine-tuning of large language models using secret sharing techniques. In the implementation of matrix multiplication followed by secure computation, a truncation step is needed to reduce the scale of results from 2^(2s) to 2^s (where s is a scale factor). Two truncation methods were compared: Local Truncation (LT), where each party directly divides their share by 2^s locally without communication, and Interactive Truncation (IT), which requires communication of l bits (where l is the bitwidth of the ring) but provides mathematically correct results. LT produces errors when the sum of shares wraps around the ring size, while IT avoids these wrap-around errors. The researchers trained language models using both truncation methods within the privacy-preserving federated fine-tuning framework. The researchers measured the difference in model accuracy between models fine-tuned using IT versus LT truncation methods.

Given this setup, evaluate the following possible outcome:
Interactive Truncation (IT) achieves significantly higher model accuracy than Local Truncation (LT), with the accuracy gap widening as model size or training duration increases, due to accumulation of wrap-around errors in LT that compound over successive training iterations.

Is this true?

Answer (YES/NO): NO